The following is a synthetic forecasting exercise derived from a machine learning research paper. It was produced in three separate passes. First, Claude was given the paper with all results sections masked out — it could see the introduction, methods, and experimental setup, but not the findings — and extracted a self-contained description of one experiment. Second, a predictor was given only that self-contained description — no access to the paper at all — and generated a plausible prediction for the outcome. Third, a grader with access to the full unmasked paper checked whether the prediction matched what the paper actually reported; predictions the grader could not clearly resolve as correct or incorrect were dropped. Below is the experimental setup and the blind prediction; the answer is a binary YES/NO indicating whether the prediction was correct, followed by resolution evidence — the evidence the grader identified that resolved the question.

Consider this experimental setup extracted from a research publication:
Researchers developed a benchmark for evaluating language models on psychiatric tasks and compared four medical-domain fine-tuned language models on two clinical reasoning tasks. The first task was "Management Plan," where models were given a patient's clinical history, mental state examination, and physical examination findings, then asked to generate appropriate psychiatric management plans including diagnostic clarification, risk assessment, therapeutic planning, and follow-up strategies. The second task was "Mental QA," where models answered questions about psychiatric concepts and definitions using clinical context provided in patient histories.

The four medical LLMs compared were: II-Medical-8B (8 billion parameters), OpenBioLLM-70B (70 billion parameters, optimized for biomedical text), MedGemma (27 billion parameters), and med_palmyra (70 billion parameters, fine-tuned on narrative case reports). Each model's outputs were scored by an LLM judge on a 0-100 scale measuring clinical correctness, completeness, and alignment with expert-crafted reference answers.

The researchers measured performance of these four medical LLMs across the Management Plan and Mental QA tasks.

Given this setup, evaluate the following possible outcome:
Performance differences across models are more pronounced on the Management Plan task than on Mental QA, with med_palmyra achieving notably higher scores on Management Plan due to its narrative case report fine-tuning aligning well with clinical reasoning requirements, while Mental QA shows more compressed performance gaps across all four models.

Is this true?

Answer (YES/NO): NO